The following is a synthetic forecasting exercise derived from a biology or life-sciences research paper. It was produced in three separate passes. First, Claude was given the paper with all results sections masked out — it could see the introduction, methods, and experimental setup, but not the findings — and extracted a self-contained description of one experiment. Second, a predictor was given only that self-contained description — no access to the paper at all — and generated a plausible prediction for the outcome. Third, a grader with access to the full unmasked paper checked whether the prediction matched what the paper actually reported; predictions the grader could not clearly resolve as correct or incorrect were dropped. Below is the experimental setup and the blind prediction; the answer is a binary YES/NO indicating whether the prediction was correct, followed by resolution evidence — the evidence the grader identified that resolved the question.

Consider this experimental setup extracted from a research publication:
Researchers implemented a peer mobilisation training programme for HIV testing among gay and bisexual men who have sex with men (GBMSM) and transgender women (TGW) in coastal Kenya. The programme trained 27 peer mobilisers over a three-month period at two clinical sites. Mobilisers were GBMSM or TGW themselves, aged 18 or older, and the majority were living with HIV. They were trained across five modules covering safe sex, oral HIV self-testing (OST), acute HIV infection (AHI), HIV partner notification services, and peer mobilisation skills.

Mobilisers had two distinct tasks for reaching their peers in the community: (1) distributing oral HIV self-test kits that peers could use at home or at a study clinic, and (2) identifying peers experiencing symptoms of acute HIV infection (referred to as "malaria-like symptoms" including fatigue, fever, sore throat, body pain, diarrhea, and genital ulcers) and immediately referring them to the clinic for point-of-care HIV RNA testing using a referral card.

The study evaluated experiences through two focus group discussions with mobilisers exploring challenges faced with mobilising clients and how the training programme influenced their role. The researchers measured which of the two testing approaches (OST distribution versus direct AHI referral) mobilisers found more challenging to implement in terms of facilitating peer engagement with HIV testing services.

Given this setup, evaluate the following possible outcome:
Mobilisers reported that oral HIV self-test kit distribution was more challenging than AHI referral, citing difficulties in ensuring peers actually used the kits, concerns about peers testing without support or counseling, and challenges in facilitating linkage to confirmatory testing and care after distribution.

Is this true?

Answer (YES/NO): NO